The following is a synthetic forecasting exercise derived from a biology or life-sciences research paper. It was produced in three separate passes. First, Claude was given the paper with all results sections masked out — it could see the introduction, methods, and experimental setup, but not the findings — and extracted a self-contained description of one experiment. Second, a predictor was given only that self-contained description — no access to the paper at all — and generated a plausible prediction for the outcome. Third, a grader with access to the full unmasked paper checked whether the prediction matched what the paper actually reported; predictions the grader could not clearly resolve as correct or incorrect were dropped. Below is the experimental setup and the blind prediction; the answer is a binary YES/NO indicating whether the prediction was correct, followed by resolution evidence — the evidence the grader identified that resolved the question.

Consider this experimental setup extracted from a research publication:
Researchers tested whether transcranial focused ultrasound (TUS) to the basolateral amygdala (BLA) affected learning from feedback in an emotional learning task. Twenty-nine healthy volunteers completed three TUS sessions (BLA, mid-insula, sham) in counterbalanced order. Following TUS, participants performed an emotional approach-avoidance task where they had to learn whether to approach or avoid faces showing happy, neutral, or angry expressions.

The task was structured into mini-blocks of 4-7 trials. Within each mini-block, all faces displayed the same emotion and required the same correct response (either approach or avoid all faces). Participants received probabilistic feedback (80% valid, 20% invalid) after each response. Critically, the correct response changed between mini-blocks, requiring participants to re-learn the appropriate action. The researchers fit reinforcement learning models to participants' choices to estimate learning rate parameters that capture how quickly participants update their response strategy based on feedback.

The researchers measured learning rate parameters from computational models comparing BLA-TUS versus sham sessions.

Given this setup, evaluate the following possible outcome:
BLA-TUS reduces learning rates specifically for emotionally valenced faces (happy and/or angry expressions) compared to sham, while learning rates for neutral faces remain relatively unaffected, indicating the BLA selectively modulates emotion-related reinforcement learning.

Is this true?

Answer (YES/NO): NO